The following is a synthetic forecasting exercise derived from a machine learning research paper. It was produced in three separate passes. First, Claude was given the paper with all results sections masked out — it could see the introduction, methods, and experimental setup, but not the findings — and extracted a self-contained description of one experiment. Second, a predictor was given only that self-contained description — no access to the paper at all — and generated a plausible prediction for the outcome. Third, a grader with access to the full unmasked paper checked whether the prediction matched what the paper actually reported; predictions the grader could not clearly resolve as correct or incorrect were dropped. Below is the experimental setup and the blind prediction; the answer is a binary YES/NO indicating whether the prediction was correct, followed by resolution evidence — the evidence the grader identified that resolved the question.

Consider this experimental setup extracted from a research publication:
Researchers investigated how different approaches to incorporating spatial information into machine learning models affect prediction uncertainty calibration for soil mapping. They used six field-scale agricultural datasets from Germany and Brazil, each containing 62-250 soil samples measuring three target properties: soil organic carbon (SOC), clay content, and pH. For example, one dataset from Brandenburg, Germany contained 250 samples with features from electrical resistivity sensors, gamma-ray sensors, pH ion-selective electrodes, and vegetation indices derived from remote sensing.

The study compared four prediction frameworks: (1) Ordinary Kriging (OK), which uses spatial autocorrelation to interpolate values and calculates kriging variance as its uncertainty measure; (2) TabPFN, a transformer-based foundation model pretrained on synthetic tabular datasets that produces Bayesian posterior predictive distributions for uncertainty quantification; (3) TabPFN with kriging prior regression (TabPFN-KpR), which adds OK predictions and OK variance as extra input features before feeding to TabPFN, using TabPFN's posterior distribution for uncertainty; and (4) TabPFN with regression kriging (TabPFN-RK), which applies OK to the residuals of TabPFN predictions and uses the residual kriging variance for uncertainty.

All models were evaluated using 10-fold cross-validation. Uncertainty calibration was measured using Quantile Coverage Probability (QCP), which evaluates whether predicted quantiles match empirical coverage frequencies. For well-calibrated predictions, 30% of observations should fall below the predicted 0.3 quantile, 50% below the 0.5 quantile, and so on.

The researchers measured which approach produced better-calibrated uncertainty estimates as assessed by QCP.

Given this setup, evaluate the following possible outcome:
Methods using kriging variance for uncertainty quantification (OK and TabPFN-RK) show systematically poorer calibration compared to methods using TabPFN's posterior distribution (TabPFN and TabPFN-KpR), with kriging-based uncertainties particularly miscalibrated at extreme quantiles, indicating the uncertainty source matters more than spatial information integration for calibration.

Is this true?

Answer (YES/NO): NO